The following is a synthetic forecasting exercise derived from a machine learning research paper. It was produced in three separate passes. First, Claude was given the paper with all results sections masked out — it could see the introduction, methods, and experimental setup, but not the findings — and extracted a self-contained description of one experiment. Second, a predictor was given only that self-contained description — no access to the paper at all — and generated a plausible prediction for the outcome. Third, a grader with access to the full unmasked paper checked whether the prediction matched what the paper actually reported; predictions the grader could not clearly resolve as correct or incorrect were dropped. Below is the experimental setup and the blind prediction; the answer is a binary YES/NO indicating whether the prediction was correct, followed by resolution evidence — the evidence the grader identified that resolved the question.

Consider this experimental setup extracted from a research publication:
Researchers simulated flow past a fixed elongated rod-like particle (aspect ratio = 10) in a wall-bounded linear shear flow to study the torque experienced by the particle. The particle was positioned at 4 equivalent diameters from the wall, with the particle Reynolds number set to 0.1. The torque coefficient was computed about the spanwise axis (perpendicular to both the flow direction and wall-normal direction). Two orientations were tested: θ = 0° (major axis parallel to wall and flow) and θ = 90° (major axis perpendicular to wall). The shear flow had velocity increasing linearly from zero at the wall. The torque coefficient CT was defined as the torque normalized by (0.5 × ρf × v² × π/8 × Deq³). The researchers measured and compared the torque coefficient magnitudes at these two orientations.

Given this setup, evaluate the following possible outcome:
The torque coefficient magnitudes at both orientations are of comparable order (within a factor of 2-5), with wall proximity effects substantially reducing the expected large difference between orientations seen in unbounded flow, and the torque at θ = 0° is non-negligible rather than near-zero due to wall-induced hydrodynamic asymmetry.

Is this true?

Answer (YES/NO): NO